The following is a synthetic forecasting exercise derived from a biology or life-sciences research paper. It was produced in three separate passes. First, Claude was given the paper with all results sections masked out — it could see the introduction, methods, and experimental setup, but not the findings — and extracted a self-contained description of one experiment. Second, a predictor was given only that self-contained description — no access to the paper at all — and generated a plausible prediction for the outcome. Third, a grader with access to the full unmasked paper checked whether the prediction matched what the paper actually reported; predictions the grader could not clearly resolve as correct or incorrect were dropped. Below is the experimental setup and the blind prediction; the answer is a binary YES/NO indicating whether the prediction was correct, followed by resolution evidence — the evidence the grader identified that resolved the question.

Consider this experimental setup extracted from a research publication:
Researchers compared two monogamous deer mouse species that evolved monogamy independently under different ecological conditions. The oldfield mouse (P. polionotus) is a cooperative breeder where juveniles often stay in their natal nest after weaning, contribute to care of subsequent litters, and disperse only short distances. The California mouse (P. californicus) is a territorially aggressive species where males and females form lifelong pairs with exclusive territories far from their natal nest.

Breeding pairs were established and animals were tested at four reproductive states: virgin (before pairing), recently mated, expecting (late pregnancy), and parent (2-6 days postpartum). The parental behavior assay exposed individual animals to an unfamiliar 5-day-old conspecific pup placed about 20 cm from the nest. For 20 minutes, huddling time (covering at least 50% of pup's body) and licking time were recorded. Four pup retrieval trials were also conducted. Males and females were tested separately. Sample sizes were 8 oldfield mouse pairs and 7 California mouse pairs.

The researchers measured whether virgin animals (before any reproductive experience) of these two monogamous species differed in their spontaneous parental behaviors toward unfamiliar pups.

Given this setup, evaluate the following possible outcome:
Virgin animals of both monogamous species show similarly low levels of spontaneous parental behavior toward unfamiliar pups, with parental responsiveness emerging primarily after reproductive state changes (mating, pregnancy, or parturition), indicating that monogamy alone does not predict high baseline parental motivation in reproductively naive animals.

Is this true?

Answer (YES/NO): NO